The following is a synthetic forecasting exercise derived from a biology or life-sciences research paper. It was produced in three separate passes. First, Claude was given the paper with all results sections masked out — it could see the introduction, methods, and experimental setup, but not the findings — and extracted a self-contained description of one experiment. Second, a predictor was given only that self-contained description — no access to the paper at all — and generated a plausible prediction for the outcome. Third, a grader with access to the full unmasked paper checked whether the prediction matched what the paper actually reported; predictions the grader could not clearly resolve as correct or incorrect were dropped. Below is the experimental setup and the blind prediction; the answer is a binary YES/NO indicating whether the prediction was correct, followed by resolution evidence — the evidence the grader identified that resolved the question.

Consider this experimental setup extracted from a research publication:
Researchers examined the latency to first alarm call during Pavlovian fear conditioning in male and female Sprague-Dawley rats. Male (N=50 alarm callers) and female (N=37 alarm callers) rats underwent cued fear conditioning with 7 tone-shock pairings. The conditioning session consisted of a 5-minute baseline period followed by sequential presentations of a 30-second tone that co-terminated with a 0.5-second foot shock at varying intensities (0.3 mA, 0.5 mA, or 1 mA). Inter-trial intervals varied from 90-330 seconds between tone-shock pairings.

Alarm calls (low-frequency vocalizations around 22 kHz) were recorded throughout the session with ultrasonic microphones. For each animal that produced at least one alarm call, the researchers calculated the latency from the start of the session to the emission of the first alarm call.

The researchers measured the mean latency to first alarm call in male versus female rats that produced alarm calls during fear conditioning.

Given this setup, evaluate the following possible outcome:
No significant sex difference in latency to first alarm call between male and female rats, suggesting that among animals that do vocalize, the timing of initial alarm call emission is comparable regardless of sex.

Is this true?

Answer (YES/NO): YES